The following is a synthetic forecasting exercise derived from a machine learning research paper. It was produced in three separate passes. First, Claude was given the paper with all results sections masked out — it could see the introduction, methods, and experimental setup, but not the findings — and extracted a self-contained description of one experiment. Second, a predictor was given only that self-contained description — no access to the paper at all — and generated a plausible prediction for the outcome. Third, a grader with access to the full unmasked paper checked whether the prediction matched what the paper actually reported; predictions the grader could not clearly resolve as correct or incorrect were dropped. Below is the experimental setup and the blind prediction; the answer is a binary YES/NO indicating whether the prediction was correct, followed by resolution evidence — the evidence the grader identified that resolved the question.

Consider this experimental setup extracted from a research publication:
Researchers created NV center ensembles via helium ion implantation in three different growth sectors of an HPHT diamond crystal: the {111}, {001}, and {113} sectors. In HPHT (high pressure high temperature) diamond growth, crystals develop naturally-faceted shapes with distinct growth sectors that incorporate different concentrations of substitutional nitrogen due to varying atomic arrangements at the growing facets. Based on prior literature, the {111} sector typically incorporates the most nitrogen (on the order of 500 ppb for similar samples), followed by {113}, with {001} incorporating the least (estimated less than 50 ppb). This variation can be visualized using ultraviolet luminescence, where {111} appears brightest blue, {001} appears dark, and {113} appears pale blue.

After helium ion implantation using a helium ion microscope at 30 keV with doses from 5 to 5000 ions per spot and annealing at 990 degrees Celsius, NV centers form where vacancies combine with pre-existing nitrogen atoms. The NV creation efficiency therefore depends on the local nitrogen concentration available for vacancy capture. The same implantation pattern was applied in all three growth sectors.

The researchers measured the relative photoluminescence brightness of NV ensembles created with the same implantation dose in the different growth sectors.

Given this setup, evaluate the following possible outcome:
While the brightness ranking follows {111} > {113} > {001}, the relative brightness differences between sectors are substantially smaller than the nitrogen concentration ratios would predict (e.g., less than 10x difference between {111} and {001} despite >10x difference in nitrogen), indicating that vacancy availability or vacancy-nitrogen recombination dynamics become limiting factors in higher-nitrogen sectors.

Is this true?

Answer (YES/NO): NO